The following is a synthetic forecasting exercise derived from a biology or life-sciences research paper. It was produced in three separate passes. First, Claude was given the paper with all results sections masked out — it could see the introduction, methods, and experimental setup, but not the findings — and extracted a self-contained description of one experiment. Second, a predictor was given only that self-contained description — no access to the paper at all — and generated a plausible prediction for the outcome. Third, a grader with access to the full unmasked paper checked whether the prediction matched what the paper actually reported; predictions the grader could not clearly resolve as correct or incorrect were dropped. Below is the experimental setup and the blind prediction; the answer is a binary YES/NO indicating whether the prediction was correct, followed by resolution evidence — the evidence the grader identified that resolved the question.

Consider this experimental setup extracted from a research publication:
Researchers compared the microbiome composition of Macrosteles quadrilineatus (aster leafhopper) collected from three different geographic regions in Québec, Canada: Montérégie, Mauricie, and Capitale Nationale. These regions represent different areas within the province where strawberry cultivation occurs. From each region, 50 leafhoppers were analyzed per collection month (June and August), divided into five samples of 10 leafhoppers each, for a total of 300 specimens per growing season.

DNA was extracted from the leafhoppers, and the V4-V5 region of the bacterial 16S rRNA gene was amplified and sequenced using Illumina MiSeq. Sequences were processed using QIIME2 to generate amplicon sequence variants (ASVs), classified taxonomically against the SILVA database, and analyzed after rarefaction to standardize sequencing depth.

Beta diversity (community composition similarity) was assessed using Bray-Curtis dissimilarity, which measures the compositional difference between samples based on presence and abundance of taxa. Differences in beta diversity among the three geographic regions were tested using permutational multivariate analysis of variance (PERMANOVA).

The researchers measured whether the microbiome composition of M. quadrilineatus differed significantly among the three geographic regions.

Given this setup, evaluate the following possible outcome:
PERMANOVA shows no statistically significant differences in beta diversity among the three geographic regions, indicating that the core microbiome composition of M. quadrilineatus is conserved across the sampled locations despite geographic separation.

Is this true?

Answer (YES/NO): YES